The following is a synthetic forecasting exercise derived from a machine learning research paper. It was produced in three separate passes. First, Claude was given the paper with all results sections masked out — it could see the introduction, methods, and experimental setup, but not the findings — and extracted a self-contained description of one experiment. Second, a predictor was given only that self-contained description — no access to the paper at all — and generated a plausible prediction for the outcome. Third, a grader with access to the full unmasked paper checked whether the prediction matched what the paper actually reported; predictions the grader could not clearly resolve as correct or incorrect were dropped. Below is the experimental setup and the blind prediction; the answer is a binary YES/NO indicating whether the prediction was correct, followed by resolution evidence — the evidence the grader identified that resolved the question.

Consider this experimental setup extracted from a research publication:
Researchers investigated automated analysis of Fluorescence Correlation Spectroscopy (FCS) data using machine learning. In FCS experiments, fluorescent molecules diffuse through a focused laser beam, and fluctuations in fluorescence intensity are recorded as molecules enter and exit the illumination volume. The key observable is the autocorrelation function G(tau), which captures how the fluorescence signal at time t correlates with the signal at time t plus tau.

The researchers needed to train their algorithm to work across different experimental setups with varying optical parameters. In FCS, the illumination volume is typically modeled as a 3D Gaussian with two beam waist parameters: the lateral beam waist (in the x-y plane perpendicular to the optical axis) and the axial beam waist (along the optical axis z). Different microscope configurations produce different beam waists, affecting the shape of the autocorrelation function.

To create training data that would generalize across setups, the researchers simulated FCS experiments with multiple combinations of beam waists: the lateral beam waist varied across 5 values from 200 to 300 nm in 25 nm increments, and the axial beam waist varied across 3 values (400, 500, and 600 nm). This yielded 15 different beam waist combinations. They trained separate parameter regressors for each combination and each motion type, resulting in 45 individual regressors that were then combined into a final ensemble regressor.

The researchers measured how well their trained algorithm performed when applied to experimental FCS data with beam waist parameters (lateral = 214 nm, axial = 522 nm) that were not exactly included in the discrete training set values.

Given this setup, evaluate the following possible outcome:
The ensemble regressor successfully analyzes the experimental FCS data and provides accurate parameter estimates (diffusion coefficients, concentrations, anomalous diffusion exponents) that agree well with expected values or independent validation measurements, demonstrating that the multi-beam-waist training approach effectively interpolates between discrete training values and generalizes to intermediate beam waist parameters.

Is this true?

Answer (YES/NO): YES